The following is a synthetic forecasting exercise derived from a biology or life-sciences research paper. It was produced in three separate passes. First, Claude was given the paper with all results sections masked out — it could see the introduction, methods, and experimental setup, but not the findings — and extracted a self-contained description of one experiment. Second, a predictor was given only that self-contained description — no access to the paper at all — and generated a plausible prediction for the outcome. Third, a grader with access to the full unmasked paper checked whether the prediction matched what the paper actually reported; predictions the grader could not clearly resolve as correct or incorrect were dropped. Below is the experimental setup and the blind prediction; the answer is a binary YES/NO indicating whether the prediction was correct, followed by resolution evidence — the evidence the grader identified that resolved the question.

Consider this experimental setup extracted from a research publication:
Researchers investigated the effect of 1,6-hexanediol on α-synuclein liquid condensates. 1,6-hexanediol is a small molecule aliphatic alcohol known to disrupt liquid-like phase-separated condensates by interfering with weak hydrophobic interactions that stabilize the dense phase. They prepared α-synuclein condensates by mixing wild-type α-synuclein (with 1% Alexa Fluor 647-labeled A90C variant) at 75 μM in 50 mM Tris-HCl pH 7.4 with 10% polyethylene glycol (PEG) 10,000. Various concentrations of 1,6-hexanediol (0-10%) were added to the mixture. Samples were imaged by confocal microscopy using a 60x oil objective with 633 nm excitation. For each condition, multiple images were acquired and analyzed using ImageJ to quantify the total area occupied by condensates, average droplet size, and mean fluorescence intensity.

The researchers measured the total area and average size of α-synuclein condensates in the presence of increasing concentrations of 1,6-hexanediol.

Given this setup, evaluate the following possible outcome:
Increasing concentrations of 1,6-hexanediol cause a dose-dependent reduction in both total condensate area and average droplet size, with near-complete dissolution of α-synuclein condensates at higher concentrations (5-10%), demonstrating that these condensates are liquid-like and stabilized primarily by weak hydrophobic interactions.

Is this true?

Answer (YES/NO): NO